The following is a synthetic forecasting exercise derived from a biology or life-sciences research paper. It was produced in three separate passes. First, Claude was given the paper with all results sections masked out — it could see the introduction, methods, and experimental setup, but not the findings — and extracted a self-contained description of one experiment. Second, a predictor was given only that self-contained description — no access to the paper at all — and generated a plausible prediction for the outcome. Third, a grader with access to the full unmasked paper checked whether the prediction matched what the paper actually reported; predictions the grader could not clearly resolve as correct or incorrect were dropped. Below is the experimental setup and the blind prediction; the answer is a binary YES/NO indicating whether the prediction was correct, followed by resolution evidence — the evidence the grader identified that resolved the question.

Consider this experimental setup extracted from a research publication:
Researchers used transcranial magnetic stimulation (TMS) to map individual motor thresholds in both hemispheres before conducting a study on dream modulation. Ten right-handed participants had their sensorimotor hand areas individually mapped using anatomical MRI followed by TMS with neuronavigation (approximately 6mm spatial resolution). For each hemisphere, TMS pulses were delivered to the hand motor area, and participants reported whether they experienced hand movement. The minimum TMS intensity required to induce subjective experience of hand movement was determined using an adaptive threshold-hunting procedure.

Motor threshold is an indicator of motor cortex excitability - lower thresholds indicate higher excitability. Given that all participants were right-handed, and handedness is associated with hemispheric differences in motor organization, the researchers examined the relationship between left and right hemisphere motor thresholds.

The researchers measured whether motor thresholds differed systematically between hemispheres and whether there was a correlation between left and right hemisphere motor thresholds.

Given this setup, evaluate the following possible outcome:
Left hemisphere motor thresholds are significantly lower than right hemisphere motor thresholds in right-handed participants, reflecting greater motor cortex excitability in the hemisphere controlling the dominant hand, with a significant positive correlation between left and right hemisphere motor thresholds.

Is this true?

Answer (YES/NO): NO